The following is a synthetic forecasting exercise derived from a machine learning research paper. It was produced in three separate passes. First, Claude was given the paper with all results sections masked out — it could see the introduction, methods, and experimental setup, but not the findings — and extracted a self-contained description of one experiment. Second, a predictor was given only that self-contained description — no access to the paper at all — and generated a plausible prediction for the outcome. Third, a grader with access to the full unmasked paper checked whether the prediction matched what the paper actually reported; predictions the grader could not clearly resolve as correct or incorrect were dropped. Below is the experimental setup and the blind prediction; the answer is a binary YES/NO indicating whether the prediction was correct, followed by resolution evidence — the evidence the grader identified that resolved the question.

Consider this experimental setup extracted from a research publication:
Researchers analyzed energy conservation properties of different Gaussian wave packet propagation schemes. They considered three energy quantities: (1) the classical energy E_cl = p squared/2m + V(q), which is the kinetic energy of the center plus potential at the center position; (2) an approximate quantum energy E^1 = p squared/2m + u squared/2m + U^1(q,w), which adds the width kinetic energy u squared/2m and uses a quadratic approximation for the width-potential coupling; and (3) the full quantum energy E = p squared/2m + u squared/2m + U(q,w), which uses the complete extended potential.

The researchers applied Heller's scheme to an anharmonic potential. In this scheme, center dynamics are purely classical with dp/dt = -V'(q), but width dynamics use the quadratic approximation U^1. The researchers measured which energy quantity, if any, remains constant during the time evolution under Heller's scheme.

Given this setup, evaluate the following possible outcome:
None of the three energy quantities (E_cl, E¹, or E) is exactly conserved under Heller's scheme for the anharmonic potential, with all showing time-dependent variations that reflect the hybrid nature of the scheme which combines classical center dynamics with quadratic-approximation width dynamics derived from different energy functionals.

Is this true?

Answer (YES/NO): NO